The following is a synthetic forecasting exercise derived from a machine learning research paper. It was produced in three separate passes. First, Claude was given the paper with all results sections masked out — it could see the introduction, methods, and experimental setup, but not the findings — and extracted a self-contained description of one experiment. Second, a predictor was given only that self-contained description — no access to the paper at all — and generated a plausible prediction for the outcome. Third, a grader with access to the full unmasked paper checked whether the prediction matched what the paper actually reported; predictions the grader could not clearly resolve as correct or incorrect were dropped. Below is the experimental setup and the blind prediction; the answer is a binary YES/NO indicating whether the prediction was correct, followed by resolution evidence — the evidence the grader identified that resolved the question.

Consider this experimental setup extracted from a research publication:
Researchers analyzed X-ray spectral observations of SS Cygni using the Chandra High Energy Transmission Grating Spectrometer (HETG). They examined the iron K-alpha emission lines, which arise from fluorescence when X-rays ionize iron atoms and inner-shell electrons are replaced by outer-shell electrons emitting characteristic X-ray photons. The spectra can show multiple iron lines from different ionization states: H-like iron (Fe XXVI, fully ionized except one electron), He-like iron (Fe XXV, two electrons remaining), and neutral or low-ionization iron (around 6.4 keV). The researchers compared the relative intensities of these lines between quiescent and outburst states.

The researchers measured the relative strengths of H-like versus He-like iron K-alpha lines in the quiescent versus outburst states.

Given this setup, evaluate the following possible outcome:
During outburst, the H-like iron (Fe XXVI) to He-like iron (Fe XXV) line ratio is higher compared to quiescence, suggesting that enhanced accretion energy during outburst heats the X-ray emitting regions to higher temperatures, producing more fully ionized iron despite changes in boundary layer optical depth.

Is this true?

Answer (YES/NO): NO